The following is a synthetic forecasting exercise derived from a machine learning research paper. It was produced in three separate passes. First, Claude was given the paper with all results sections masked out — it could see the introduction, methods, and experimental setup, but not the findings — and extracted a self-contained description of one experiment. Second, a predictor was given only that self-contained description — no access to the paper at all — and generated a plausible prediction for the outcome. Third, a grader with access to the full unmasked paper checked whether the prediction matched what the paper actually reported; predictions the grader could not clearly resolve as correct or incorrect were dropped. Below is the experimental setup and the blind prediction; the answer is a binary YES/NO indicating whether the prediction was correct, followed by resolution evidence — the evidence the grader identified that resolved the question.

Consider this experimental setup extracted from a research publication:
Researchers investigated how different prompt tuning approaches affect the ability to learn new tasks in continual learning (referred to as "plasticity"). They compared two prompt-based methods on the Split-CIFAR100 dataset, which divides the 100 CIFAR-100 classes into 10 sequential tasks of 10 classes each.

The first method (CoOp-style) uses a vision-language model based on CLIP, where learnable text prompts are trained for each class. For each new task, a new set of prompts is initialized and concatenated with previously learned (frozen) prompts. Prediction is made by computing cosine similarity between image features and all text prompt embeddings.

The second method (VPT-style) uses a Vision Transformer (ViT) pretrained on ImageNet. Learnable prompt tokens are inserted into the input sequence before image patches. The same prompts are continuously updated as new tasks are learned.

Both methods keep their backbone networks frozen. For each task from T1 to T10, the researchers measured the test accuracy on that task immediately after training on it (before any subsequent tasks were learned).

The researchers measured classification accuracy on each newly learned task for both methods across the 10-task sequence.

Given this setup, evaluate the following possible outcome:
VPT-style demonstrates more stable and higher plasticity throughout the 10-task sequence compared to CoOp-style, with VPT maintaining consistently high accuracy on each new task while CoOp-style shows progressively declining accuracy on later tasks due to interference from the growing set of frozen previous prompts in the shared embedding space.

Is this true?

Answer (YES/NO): YES